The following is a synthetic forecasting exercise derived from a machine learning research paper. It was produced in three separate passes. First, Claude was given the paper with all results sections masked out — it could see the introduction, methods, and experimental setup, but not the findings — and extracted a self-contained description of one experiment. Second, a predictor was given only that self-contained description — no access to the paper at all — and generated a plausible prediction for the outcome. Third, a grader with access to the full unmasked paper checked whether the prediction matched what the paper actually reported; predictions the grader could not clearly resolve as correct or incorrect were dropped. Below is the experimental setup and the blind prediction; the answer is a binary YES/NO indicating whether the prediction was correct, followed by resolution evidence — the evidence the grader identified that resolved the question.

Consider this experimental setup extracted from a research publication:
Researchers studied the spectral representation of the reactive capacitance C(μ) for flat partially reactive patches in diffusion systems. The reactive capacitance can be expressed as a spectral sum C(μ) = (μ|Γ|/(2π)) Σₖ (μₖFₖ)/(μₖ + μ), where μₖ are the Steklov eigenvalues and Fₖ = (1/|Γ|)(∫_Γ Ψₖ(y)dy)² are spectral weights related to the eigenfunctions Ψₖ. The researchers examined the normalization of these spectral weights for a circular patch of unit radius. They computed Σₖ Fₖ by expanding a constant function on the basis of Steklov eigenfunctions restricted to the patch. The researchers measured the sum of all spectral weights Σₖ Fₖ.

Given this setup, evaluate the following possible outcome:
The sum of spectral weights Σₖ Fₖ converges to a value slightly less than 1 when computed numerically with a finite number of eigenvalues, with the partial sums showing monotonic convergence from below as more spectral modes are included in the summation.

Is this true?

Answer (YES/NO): NO